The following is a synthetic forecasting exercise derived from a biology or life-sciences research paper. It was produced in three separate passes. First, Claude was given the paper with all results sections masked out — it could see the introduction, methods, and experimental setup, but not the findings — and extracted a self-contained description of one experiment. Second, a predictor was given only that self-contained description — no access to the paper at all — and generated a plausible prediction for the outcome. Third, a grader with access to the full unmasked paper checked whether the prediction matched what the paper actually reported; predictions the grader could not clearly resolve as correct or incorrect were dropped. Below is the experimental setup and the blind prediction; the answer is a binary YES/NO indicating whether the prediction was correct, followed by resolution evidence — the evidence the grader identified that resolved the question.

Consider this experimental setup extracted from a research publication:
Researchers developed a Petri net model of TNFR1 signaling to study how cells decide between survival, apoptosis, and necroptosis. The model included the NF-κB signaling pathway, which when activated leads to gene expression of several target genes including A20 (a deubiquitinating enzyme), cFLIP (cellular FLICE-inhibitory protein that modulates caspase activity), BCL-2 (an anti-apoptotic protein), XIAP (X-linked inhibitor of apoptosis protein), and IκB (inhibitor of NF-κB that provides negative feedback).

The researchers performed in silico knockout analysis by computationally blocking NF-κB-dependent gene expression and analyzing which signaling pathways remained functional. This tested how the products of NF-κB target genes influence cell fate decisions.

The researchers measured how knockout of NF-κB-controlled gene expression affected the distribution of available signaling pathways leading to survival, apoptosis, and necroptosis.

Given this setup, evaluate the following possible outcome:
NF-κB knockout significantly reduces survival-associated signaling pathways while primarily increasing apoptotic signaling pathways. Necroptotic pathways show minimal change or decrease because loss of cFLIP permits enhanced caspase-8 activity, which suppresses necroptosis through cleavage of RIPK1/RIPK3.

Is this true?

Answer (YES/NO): NO